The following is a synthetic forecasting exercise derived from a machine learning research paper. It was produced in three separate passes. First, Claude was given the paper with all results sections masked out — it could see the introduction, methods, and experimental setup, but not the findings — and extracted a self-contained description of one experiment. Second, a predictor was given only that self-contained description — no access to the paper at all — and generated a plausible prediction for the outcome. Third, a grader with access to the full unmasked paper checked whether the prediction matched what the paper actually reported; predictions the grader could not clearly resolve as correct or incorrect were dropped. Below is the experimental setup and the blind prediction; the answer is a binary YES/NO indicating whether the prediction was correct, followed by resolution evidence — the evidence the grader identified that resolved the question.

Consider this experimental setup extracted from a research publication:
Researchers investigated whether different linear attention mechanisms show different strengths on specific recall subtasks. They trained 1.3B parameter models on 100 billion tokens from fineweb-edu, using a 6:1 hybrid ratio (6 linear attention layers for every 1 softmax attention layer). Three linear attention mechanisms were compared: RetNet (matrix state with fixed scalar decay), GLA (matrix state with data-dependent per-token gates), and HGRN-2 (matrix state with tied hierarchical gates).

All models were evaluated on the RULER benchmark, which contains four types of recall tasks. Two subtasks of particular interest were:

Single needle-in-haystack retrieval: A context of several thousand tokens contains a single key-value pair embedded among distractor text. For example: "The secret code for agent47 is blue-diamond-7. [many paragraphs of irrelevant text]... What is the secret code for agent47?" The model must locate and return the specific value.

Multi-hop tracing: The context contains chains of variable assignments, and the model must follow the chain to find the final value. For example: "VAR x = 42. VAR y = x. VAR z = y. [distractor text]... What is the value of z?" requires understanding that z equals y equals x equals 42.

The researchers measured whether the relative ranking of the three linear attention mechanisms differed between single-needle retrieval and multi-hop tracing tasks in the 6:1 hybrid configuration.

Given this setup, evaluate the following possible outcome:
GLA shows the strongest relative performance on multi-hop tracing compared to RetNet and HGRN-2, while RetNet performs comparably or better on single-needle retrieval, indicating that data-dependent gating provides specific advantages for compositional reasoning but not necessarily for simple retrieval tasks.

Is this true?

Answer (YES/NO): NO